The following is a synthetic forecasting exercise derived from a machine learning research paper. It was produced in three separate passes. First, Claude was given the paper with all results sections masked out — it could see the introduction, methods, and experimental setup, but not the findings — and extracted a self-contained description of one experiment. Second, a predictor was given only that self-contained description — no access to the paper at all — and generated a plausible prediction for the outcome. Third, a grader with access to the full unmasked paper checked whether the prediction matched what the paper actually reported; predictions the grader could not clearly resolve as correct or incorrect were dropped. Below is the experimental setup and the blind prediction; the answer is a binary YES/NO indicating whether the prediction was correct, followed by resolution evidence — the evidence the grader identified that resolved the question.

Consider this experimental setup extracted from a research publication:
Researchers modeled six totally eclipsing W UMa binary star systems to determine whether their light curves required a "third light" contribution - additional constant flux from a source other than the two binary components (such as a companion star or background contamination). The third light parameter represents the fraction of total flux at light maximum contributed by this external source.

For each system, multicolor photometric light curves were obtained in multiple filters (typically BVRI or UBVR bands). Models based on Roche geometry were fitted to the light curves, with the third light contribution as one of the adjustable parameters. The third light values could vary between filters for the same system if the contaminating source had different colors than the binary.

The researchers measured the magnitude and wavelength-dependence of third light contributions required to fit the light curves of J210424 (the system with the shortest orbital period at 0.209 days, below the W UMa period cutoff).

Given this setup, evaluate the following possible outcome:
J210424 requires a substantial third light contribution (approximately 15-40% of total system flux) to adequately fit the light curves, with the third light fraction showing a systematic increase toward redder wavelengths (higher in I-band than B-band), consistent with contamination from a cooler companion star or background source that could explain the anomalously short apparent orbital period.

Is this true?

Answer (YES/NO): NO